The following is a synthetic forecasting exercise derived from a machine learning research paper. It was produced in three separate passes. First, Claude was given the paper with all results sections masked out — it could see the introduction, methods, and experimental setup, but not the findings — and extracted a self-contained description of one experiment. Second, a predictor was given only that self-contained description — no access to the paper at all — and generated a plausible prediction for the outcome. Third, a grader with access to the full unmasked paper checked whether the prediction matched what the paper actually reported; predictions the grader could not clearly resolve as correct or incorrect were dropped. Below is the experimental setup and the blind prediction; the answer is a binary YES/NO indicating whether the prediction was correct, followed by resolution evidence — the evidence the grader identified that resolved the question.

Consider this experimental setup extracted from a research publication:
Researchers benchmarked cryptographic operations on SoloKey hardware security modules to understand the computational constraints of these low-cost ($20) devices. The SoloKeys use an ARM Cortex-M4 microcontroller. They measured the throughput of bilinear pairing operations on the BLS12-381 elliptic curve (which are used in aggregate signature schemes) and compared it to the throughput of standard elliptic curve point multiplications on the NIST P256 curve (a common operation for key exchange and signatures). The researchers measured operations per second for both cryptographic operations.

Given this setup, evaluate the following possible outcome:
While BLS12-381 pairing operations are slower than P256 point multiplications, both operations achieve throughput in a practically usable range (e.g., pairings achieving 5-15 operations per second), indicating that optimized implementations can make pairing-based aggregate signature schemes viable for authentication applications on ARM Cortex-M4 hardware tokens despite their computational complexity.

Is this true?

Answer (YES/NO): NO